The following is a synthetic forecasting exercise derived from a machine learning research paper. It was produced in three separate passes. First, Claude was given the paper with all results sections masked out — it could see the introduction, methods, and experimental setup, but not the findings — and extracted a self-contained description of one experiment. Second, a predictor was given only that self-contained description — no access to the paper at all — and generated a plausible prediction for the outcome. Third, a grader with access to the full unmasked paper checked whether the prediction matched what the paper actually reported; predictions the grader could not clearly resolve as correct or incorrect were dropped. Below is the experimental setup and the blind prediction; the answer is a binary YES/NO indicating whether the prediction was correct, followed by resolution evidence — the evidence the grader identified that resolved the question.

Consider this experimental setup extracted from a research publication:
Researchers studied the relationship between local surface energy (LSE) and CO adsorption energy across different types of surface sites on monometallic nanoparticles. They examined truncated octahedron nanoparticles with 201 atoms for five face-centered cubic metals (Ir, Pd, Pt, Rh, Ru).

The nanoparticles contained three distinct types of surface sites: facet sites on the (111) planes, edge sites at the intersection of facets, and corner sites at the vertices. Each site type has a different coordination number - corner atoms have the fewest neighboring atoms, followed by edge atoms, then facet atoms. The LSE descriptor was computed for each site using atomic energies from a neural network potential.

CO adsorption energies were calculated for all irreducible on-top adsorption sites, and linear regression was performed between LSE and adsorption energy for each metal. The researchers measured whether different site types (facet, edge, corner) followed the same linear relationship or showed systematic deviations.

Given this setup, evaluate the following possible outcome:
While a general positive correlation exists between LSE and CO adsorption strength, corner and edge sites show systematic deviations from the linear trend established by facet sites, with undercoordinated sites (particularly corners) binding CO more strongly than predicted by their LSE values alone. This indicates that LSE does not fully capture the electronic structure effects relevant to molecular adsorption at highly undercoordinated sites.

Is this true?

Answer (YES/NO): NO